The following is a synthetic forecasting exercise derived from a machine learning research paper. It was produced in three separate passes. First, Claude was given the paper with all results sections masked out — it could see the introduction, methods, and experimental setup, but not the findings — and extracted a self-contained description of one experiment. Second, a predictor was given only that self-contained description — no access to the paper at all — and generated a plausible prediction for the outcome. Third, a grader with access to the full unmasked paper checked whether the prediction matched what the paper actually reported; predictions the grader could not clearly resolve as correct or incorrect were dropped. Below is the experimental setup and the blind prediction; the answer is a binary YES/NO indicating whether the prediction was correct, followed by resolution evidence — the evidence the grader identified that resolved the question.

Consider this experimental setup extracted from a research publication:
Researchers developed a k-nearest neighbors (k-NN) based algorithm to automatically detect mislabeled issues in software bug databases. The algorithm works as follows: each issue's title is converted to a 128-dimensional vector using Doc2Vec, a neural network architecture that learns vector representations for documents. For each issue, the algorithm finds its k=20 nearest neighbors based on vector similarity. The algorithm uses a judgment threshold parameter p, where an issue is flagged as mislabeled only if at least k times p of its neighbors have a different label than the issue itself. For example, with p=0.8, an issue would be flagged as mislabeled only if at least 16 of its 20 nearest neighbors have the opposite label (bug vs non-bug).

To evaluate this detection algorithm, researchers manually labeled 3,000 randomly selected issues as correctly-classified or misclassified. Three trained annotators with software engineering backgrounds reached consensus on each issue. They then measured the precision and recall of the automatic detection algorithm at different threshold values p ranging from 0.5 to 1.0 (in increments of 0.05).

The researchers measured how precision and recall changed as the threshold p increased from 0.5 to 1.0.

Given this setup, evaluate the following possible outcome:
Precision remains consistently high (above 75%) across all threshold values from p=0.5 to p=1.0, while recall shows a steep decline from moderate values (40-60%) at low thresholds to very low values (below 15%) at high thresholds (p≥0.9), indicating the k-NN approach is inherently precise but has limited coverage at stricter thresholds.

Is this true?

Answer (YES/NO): NO